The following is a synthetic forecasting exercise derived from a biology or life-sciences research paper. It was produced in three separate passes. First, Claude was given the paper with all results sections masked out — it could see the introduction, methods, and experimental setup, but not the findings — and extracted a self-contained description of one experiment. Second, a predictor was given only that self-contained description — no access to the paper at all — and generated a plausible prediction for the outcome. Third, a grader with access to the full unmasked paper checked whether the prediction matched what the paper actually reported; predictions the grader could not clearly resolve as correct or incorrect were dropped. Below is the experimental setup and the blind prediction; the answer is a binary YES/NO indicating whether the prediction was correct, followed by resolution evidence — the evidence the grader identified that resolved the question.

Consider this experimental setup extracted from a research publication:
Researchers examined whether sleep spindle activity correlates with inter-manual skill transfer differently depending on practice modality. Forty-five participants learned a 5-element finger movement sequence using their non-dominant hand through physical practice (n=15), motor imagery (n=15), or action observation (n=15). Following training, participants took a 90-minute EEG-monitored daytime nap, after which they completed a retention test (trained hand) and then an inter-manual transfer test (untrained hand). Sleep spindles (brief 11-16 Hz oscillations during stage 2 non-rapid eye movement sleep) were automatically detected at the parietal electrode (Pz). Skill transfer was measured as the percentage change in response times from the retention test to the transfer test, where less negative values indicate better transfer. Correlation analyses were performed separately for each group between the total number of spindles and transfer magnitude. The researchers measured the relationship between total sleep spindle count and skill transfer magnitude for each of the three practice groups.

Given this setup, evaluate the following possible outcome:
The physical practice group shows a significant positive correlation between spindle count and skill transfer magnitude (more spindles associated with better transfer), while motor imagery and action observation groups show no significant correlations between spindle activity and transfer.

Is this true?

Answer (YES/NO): NO